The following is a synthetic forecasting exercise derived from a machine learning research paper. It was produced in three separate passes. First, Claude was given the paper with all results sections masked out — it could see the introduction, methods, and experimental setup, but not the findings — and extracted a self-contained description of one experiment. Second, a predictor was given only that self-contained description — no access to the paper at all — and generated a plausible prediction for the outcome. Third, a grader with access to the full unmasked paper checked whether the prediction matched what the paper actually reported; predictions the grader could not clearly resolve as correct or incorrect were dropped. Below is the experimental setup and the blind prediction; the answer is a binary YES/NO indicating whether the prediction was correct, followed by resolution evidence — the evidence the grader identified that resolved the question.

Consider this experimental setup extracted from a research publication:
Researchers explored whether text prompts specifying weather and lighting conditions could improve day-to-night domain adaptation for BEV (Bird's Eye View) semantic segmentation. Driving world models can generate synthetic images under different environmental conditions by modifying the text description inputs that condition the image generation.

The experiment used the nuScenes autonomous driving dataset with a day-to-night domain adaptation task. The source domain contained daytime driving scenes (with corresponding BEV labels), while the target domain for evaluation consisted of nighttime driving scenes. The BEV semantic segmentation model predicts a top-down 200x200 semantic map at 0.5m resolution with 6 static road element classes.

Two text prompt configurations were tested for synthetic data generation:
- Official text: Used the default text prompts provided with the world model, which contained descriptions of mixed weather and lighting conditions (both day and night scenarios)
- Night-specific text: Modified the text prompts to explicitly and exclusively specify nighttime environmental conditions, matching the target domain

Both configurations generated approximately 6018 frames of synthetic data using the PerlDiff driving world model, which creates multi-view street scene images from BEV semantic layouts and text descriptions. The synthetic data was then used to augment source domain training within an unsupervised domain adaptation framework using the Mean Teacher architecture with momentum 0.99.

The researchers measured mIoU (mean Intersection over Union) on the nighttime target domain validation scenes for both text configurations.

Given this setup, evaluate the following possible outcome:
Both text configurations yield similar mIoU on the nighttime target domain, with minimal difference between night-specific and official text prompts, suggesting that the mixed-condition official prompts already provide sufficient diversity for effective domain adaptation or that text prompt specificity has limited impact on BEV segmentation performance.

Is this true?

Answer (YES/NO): NO